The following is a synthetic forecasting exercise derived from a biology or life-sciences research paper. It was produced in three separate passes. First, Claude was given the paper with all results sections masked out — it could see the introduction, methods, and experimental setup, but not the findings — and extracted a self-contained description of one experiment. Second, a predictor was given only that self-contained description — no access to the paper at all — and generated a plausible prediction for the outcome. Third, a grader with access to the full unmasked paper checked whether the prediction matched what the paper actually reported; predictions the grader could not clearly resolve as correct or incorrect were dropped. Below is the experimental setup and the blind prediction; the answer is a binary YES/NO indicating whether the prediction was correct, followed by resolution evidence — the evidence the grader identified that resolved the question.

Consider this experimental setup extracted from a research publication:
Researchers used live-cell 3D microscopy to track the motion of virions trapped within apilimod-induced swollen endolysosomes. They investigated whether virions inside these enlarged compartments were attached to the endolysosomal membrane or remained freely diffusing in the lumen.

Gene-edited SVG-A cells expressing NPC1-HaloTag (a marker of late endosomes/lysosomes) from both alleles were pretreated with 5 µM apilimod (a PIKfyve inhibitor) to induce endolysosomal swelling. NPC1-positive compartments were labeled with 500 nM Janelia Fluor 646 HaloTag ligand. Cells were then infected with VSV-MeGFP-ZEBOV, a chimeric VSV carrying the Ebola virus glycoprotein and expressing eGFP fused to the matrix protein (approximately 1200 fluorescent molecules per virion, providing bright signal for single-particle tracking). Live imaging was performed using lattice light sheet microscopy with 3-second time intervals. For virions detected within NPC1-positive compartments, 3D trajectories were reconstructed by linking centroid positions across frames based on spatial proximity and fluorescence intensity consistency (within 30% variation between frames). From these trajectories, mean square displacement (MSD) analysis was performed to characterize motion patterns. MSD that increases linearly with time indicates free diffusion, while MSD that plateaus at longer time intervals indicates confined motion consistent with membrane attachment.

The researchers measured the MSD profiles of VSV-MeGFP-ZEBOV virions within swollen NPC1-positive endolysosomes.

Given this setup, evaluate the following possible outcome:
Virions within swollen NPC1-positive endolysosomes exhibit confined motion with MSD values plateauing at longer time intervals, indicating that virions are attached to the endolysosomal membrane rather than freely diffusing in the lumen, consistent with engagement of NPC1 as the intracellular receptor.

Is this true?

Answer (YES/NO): NO